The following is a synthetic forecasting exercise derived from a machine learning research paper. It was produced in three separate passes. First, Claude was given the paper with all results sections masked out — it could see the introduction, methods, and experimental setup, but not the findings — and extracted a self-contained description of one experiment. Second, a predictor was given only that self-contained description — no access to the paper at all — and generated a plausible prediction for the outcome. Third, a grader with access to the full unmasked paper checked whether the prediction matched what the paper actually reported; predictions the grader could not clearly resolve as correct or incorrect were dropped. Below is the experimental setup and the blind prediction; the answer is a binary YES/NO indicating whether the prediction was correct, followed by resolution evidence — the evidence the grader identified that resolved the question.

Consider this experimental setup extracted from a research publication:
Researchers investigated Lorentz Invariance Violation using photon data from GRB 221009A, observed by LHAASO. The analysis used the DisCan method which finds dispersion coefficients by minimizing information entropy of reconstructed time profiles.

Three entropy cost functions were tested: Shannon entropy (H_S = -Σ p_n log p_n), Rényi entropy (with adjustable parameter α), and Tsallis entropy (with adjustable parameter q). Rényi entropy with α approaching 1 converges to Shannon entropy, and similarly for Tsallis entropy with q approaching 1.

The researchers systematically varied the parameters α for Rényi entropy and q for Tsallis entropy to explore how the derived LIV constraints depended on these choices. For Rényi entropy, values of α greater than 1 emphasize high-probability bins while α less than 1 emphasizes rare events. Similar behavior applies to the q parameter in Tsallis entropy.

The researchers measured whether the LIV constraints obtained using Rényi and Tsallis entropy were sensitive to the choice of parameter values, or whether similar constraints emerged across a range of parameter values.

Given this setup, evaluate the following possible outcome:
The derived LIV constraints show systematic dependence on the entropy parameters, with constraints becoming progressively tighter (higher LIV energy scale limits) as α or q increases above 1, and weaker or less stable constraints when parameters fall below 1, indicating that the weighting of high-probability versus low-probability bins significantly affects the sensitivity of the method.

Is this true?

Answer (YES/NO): NO